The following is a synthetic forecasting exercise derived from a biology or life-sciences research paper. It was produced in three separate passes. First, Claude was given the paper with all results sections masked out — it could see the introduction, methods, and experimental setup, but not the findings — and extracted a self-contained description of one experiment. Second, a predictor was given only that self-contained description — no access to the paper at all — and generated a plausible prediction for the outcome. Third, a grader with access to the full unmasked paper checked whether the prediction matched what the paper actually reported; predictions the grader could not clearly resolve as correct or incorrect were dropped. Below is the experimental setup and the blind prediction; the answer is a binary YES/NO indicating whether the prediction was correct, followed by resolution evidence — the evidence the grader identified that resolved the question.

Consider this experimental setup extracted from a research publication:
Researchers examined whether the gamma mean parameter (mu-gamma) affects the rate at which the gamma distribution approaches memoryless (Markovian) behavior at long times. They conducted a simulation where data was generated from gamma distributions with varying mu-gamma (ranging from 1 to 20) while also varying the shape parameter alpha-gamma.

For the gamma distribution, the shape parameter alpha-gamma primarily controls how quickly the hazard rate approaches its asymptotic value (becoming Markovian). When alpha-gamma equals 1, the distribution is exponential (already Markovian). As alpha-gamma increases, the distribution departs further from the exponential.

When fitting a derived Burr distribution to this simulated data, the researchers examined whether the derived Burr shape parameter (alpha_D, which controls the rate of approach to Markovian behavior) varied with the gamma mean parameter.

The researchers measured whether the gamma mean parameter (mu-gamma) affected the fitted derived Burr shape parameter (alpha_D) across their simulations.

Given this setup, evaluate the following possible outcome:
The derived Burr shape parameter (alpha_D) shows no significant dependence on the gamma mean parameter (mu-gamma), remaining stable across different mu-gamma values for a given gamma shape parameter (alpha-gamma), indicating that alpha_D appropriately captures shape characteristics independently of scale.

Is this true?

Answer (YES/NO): YES